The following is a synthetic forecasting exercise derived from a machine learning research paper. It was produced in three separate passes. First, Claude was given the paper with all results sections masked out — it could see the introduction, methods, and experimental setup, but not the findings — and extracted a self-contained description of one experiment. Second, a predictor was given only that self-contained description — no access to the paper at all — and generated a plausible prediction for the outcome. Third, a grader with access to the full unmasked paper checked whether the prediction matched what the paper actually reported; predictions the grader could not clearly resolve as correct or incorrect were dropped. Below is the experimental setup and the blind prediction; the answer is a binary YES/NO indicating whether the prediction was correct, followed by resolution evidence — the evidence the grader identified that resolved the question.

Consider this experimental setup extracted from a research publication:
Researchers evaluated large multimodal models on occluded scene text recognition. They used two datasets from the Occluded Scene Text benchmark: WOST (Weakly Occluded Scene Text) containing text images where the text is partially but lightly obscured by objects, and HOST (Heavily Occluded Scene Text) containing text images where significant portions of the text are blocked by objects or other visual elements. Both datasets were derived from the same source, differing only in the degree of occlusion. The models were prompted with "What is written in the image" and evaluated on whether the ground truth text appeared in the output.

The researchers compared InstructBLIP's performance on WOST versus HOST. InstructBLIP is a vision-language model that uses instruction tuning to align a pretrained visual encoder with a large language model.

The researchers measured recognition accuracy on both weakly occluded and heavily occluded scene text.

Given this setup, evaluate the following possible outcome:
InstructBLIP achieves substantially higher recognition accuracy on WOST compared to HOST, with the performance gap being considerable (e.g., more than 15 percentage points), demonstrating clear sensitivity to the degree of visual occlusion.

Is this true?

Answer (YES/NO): NO